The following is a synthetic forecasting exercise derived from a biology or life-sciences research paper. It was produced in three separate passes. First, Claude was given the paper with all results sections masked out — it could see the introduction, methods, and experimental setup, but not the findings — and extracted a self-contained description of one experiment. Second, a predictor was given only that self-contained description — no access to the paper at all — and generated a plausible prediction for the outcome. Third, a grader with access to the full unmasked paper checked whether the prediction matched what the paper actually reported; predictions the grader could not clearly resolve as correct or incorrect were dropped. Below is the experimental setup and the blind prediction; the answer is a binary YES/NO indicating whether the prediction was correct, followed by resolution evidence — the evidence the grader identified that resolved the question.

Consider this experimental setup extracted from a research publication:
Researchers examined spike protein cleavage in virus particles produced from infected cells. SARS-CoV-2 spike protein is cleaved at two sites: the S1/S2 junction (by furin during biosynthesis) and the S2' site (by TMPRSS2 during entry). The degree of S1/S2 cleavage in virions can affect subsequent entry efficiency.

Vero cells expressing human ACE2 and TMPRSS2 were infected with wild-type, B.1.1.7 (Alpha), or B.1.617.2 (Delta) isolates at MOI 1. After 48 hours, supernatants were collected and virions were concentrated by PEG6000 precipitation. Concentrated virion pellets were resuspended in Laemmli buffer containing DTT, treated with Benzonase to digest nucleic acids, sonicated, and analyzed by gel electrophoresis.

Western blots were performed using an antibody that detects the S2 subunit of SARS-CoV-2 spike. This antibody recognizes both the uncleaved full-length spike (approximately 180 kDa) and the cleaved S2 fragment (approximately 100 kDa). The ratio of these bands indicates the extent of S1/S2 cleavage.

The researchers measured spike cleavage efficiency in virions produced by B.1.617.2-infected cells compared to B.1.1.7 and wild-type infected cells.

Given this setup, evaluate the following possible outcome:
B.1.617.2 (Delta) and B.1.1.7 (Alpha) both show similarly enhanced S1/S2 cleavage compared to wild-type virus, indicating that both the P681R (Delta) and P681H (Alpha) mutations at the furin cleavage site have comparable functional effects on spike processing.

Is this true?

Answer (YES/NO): NO